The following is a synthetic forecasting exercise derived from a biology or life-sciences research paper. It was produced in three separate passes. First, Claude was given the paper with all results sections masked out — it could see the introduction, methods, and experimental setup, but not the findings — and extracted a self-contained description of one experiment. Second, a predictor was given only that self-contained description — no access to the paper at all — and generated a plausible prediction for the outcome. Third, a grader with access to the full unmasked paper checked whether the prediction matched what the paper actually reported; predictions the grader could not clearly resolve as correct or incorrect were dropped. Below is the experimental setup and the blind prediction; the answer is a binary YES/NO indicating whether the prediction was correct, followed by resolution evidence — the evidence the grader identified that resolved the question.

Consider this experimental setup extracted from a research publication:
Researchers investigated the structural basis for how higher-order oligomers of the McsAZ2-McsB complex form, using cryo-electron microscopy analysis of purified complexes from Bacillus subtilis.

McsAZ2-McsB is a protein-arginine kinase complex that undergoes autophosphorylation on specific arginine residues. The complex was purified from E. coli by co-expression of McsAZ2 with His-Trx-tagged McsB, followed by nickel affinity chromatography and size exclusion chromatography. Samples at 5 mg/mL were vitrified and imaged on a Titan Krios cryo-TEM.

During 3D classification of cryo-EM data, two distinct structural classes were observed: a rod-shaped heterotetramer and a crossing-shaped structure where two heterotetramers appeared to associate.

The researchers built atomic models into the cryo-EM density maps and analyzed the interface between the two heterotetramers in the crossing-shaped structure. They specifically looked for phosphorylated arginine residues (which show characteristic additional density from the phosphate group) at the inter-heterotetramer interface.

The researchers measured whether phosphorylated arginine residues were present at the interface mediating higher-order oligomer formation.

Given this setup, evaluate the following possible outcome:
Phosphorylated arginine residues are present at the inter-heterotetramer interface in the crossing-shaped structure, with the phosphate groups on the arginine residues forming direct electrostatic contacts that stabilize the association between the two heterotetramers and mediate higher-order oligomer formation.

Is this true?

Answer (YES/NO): YES